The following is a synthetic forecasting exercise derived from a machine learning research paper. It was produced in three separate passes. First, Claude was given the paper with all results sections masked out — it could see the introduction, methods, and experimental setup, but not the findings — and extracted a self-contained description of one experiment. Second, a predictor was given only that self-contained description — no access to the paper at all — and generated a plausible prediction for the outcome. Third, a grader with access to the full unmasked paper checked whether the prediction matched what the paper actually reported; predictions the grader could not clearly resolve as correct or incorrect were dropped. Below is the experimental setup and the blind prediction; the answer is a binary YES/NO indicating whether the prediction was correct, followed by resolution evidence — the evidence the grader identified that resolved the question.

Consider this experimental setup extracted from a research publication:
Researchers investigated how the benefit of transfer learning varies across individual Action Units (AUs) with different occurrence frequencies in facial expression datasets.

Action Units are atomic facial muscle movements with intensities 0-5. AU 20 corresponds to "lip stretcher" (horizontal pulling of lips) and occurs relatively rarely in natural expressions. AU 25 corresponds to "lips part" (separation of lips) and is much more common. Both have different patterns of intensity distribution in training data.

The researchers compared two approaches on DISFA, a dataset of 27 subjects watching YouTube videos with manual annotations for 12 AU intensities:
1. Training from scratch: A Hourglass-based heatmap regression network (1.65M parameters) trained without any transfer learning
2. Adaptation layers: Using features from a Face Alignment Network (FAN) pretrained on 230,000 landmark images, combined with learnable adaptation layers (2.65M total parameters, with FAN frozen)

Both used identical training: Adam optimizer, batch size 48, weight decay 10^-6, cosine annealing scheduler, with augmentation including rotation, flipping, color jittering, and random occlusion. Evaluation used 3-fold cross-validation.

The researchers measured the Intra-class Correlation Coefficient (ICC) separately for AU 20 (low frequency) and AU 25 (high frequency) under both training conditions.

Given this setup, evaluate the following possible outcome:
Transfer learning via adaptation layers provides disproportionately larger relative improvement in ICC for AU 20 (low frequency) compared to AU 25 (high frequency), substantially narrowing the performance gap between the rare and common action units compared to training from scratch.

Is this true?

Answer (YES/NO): NO